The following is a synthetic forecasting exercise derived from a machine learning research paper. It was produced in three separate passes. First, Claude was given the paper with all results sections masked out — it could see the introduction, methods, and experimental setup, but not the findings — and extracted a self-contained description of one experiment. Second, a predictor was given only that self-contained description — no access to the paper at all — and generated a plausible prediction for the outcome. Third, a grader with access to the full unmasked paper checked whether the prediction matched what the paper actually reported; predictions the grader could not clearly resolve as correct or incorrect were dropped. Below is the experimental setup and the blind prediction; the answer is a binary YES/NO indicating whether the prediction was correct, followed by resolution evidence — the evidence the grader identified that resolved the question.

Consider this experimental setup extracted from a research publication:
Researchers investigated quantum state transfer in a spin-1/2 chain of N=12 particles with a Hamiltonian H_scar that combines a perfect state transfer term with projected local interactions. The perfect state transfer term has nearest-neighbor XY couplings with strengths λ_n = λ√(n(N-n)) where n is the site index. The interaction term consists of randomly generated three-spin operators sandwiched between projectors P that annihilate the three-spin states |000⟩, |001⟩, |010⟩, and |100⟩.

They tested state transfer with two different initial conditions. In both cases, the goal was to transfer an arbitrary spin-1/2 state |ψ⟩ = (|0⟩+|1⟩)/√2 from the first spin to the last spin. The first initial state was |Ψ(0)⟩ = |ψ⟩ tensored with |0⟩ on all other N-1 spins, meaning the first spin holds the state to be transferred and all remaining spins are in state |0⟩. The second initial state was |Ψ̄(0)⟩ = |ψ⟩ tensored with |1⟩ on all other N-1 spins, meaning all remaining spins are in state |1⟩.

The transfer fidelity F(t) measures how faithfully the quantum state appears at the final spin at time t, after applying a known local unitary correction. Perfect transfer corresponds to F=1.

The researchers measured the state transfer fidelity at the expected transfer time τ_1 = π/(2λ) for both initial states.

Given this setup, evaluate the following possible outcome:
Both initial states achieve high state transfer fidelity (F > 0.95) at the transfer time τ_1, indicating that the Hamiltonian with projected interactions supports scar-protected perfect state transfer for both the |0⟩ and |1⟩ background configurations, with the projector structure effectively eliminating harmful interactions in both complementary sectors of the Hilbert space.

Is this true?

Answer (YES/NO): NO